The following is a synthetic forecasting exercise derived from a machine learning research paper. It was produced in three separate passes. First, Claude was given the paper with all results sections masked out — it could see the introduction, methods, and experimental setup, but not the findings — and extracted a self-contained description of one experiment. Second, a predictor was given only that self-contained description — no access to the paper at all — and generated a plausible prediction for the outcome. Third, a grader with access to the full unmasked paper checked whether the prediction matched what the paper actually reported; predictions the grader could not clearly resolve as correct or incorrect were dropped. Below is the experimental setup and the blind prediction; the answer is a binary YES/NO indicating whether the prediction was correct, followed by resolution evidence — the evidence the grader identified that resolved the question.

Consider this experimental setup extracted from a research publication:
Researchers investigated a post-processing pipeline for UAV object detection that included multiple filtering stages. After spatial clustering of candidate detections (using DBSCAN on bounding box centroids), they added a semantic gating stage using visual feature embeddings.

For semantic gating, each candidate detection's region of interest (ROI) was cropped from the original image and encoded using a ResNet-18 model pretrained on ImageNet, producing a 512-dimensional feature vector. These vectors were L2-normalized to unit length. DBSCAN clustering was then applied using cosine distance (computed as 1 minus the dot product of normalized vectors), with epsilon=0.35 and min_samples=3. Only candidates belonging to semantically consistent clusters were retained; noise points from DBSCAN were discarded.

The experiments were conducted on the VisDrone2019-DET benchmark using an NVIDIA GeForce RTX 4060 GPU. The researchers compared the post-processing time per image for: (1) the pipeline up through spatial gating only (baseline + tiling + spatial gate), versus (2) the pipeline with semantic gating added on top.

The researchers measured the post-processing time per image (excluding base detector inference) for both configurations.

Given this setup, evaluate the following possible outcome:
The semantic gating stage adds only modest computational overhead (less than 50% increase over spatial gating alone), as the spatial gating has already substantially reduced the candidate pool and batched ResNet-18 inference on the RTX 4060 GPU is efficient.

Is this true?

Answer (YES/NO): NO